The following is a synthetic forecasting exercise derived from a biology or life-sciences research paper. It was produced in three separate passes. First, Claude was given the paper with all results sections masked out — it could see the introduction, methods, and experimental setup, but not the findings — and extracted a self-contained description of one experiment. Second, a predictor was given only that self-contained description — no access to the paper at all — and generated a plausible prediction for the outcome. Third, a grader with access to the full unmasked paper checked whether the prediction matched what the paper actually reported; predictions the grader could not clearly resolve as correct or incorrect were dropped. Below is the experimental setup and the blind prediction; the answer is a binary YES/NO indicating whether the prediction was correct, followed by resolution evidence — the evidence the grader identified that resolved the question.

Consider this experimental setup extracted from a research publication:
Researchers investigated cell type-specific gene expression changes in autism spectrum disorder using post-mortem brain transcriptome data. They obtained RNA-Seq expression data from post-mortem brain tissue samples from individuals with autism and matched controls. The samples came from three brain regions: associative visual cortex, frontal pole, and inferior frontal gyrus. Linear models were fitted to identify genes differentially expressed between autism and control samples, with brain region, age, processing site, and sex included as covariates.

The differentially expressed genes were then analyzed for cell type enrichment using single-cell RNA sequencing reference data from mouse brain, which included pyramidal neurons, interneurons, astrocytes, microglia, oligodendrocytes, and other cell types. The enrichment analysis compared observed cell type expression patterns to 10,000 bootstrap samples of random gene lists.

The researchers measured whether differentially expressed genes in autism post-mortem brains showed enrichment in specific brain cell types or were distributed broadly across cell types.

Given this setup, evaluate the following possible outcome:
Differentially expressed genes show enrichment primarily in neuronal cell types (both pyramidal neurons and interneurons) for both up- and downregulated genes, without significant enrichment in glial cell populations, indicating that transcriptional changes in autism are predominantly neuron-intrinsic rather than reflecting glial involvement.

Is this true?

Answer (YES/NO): NO